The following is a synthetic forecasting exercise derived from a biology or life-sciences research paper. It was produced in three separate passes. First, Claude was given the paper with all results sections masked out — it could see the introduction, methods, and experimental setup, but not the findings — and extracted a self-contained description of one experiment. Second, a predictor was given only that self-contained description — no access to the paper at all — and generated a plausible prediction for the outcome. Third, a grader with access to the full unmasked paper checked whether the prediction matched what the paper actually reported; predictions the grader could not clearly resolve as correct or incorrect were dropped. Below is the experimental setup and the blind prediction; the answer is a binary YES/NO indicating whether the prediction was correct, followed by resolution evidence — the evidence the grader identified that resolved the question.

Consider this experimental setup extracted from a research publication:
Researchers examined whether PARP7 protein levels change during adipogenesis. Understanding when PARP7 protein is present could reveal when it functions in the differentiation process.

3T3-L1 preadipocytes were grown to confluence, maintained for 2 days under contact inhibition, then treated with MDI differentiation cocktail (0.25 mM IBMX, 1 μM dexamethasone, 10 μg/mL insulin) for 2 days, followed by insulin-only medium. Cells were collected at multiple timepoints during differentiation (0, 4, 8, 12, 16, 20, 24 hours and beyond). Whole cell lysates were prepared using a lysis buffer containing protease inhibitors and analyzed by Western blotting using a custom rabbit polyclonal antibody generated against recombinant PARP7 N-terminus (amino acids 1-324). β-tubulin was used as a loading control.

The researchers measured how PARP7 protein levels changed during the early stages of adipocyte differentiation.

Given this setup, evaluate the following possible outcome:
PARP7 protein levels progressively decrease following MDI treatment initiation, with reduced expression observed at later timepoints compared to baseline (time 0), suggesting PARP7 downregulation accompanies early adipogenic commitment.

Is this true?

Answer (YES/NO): NO